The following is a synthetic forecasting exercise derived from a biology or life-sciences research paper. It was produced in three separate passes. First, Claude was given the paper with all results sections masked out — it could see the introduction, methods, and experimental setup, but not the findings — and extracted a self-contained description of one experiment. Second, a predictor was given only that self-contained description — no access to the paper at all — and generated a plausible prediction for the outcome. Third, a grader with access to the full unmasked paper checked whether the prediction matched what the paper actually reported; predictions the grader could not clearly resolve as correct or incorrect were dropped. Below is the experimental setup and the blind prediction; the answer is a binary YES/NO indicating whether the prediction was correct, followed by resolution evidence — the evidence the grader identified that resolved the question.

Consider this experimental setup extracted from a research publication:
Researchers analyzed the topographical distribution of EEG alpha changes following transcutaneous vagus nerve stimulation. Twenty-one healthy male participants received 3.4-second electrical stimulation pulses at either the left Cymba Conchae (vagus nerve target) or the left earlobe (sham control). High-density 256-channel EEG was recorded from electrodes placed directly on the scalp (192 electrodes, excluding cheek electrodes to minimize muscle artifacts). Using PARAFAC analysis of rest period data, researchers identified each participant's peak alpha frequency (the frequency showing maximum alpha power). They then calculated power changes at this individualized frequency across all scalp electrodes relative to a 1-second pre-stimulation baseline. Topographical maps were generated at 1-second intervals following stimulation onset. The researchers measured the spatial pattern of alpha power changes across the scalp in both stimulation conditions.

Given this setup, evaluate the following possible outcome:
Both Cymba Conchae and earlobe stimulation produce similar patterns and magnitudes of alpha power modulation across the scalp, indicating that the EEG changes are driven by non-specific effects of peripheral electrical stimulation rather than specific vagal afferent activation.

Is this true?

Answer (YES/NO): NO